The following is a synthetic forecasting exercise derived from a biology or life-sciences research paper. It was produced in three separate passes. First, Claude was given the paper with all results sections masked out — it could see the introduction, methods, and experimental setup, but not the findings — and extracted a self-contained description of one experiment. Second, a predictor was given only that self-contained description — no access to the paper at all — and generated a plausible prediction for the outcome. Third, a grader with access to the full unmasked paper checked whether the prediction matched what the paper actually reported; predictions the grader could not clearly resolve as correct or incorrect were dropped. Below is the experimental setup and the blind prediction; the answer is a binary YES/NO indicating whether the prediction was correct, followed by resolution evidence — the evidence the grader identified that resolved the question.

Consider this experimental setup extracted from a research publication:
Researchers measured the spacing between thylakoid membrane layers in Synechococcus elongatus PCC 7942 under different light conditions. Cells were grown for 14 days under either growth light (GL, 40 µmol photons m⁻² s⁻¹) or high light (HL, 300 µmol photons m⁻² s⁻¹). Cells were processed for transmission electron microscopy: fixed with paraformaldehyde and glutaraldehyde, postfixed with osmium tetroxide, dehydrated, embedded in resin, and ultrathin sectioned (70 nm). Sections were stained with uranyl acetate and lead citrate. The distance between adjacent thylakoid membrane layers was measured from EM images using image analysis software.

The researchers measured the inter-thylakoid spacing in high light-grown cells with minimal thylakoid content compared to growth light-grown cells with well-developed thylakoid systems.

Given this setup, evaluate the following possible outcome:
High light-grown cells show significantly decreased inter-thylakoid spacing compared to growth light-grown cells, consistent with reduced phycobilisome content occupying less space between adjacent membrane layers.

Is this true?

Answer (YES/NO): NO